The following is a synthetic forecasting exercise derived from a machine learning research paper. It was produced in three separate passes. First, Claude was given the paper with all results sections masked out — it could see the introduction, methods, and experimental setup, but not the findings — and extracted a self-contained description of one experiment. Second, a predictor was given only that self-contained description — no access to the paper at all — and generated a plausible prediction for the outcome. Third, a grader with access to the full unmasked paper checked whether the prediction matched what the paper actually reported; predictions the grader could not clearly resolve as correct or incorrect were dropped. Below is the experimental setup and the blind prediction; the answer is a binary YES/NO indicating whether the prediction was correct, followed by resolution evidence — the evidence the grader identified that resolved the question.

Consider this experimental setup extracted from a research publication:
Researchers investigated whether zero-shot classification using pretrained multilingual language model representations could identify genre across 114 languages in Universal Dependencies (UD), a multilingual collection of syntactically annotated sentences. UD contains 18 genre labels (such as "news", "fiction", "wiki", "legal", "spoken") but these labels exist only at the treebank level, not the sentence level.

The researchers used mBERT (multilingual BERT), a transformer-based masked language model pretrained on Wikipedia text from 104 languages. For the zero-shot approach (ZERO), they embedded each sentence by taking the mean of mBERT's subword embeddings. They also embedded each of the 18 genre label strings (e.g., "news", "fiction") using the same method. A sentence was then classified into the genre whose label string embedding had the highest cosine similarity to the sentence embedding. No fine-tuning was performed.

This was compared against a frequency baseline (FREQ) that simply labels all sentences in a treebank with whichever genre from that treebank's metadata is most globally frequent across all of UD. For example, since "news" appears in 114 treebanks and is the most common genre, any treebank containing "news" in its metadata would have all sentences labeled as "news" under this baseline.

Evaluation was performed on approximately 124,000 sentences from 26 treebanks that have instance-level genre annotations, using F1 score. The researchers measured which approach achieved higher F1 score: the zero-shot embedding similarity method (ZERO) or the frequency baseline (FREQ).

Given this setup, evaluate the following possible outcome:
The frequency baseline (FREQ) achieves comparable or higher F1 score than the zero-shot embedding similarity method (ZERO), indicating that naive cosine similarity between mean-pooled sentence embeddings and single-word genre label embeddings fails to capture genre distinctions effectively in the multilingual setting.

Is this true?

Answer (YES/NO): YES